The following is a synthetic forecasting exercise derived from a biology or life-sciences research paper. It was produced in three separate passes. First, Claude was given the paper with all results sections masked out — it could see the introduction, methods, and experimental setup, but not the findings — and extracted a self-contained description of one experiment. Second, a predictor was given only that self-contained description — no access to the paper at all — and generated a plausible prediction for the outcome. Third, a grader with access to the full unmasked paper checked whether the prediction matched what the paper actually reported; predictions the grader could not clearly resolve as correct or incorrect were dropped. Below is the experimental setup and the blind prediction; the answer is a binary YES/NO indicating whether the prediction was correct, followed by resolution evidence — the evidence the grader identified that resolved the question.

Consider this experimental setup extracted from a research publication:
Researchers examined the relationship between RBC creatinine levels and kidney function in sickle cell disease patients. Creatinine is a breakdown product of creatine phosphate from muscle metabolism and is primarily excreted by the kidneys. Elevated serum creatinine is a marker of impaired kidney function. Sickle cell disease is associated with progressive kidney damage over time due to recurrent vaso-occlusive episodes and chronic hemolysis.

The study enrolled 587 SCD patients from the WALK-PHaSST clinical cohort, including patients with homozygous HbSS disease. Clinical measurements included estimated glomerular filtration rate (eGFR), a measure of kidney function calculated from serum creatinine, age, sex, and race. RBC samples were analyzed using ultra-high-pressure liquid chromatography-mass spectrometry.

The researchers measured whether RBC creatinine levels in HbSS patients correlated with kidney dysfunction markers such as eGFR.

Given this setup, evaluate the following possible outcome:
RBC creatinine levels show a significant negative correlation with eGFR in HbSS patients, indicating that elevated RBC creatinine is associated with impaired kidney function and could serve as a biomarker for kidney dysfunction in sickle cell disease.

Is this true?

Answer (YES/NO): YES